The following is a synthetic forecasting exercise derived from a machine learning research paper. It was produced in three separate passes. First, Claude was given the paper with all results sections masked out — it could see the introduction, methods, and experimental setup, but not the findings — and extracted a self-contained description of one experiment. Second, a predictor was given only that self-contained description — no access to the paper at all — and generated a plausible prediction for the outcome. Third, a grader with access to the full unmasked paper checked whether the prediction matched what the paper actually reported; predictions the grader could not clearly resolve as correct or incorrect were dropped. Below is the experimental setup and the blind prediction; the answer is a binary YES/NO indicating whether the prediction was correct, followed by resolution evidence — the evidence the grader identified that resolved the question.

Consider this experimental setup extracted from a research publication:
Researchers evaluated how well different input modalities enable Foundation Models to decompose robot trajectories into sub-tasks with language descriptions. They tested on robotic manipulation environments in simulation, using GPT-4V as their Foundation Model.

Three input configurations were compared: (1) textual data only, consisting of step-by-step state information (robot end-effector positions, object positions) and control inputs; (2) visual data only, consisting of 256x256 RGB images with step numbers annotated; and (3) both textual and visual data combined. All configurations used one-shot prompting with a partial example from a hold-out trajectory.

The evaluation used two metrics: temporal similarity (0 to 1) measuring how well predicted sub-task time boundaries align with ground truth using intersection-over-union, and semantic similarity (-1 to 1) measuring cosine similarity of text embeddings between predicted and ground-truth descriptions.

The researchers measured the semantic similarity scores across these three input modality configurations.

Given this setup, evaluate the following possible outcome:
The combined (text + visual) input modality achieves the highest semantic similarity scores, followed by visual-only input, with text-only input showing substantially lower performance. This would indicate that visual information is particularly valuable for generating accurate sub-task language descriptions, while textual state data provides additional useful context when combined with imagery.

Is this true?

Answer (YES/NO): NO